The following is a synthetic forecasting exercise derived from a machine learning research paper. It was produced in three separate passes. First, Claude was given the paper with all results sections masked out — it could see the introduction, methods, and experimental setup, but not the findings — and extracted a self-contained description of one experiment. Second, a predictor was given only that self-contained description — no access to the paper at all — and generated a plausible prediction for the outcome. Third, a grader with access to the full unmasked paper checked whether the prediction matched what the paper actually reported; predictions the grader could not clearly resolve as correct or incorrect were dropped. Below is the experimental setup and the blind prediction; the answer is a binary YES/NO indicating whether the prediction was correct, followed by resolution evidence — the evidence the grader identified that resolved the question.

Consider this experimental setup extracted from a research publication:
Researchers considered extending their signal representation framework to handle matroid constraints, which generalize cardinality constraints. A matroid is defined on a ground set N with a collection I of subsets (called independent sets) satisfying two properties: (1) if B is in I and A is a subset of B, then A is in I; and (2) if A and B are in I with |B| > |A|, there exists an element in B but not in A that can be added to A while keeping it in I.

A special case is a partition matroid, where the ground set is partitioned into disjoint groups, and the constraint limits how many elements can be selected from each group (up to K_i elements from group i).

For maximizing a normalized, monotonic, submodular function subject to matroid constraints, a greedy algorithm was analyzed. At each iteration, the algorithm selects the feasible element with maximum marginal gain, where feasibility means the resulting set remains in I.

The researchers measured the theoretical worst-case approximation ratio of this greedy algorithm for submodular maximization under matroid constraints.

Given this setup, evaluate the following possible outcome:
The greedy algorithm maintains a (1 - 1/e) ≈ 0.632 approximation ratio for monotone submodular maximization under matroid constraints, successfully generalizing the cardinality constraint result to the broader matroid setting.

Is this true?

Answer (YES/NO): NO